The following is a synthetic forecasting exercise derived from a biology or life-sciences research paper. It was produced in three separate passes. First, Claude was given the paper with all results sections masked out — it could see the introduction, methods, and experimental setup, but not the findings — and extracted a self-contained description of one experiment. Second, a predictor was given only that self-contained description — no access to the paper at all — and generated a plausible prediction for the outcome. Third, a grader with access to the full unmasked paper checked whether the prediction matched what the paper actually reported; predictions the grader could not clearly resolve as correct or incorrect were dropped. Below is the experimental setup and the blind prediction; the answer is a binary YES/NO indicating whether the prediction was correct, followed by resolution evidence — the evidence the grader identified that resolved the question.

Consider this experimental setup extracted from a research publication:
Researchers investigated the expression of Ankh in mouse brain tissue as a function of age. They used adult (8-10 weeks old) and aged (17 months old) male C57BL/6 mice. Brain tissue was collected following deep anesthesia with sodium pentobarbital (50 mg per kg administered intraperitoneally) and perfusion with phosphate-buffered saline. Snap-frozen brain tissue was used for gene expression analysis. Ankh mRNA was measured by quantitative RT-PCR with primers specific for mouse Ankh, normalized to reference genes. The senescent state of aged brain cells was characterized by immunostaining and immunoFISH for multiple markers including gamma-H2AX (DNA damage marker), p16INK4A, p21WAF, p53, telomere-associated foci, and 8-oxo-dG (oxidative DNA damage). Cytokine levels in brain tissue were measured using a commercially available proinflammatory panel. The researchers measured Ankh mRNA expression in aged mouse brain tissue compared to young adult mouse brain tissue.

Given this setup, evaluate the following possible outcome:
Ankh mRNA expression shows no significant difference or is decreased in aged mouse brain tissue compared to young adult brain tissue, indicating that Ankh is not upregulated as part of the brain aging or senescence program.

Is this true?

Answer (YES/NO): YES